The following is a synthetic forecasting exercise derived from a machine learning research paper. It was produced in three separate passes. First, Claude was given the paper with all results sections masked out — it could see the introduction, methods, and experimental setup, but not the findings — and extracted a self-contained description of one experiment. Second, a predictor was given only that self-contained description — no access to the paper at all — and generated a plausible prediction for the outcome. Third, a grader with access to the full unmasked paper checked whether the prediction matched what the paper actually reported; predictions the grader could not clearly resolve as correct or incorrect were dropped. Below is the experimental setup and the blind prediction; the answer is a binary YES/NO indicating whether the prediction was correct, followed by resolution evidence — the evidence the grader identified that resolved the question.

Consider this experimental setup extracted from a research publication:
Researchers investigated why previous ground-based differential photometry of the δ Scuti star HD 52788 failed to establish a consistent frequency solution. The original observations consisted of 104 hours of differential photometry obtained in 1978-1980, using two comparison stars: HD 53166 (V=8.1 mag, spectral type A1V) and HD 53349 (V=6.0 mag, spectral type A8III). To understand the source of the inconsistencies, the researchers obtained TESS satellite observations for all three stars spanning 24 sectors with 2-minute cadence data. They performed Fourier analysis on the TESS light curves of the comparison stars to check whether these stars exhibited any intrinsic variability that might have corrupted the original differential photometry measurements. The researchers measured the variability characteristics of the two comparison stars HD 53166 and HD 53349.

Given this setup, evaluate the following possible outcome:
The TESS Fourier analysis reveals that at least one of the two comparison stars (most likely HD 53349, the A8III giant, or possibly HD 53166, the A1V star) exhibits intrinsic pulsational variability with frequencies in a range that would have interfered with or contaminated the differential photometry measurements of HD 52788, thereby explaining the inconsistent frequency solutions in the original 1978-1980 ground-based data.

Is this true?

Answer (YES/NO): YES